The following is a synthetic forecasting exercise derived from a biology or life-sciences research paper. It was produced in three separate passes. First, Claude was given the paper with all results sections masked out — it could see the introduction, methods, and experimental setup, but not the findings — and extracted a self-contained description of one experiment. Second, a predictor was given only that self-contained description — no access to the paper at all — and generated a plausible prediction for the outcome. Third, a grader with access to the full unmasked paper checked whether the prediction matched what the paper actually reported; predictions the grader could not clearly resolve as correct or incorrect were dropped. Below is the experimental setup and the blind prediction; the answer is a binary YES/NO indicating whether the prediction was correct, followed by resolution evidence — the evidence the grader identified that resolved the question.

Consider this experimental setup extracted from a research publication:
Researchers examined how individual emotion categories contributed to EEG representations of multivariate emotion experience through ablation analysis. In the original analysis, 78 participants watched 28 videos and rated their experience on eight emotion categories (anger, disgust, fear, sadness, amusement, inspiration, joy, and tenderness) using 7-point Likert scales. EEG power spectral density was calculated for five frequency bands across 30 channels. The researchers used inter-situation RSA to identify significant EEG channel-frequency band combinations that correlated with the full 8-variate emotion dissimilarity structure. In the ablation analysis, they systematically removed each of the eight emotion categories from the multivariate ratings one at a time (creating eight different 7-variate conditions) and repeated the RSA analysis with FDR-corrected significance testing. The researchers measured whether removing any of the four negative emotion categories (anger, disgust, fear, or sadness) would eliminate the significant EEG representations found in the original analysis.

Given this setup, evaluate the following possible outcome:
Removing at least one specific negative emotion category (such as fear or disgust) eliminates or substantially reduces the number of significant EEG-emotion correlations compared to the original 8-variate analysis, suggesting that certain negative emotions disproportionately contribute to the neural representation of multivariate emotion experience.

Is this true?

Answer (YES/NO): NO